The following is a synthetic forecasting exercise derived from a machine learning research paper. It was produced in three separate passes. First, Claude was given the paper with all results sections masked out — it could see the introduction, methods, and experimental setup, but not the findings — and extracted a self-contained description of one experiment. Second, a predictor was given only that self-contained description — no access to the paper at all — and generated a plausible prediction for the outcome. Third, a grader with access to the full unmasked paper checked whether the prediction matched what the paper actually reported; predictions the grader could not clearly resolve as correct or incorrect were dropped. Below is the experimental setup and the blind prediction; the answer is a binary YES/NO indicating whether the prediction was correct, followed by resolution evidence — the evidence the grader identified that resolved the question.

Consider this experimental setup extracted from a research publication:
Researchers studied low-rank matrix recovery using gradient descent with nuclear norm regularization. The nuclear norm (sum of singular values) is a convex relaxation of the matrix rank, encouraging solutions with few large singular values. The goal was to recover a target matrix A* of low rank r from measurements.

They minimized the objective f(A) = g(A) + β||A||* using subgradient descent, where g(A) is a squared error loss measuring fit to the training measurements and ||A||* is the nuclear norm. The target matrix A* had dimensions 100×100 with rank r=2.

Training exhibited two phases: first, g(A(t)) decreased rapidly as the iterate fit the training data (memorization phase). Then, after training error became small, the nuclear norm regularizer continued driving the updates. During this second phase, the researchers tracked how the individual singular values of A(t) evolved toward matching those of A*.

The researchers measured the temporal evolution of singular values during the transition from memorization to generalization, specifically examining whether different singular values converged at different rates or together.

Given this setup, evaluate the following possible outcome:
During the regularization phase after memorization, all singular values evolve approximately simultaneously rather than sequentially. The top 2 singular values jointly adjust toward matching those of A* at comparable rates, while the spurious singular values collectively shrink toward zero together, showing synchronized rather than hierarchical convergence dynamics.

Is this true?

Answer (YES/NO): NO